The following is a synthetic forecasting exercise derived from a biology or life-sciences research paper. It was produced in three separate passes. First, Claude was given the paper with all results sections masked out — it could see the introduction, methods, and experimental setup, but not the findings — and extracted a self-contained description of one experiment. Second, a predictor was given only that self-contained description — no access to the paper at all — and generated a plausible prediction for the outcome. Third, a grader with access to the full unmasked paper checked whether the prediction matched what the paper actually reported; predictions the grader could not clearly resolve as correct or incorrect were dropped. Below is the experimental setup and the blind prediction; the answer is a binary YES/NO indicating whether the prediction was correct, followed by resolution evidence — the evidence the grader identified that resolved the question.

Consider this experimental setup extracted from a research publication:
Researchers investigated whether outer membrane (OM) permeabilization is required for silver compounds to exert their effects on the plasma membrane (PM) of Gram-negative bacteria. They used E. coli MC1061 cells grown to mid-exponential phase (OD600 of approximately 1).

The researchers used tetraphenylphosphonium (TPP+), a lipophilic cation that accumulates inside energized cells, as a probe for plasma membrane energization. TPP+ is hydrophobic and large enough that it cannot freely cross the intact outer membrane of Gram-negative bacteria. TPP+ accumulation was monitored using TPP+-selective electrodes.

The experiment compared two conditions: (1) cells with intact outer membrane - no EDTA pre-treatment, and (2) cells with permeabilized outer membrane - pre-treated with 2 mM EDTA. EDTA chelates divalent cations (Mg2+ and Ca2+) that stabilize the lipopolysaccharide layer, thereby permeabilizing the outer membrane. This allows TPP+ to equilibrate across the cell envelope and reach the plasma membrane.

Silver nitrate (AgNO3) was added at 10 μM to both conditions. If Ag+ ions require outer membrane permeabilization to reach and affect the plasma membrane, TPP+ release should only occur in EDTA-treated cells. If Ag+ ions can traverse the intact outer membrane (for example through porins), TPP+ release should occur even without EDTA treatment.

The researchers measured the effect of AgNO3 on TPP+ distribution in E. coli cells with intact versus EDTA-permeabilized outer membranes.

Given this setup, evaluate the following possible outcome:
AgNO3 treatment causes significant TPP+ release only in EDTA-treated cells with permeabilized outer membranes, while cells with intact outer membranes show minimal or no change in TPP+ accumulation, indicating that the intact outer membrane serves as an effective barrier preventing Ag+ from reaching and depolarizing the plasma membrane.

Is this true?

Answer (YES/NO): NO